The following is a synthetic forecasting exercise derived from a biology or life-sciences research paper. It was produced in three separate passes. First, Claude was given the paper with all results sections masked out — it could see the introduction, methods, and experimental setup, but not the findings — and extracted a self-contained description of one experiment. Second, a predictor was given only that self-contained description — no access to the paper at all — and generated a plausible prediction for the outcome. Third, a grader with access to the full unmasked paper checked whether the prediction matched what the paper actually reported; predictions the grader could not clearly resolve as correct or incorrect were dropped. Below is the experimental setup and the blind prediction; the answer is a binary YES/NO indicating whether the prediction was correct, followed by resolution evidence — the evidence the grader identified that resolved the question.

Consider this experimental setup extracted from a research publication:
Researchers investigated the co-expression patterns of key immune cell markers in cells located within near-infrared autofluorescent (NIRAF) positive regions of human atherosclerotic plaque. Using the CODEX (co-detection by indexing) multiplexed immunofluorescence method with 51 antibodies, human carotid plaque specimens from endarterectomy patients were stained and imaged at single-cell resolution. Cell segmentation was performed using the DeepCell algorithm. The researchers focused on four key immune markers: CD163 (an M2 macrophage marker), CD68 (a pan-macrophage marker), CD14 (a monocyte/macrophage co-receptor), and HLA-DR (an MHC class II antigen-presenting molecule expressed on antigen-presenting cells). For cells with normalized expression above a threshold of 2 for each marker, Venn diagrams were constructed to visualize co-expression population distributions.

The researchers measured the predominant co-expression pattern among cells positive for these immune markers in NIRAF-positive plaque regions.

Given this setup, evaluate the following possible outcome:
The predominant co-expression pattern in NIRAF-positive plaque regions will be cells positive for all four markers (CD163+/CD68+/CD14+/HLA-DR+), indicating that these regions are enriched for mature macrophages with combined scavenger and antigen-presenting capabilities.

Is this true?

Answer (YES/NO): NO